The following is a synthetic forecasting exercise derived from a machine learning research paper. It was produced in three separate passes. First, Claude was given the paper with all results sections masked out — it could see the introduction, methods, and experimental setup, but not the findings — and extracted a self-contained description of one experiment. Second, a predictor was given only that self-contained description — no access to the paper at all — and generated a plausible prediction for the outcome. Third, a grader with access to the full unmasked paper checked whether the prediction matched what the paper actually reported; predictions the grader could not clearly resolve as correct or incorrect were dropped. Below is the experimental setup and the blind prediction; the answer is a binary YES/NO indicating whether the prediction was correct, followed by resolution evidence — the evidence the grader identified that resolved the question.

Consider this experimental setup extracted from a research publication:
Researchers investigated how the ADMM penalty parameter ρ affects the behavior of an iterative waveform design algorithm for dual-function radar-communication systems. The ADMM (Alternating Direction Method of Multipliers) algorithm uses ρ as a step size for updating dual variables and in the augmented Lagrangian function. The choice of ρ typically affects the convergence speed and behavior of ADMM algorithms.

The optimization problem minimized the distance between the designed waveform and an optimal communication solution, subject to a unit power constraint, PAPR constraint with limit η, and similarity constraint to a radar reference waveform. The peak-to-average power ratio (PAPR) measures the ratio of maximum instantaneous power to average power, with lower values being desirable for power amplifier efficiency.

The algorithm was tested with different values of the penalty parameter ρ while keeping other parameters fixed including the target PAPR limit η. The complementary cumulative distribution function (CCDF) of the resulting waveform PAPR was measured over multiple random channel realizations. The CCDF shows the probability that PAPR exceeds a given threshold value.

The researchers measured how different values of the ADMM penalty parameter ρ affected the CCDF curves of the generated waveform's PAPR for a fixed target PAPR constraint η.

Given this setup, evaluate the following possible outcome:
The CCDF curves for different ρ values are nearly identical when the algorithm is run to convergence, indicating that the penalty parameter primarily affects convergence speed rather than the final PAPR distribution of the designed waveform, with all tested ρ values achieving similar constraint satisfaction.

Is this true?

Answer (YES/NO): NO